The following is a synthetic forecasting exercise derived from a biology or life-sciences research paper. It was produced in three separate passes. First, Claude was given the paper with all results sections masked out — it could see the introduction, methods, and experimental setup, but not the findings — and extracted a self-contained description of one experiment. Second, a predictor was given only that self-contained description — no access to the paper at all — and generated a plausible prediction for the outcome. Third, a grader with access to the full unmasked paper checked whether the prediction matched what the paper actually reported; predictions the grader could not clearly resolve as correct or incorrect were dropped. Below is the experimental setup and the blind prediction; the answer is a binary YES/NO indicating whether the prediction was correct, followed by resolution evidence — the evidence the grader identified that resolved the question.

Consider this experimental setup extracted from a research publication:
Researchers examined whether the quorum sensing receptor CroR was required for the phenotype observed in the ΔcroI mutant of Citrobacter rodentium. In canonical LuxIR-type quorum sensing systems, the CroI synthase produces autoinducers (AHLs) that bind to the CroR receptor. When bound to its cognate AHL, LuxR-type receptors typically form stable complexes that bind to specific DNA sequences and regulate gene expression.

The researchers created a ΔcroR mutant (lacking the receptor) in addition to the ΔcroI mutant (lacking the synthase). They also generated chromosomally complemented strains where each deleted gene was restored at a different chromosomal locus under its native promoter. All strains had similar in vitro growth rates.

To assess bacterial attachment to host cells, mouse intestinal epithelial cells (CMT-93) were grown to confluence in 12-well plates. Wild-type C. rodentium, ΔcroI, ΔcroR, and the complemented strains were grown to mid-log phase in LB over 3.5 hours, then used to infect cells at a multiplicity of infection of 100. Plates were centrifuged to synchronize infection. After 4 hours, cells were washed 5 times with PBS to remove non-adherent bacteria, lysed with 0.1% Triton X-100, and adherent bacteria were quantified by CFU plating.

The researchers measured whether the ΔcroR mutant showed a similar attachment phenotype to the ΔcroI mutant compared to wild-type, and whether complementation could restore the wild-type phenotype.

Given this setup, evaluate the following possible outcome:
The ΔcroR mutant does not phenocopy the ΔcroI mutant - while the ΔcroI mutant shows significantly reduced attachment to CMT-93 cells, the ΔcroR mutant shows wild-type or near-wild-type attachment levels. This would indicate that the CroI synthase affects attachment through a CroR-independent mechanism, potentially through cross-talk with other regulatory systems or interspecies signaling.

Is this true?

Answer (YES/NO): NO